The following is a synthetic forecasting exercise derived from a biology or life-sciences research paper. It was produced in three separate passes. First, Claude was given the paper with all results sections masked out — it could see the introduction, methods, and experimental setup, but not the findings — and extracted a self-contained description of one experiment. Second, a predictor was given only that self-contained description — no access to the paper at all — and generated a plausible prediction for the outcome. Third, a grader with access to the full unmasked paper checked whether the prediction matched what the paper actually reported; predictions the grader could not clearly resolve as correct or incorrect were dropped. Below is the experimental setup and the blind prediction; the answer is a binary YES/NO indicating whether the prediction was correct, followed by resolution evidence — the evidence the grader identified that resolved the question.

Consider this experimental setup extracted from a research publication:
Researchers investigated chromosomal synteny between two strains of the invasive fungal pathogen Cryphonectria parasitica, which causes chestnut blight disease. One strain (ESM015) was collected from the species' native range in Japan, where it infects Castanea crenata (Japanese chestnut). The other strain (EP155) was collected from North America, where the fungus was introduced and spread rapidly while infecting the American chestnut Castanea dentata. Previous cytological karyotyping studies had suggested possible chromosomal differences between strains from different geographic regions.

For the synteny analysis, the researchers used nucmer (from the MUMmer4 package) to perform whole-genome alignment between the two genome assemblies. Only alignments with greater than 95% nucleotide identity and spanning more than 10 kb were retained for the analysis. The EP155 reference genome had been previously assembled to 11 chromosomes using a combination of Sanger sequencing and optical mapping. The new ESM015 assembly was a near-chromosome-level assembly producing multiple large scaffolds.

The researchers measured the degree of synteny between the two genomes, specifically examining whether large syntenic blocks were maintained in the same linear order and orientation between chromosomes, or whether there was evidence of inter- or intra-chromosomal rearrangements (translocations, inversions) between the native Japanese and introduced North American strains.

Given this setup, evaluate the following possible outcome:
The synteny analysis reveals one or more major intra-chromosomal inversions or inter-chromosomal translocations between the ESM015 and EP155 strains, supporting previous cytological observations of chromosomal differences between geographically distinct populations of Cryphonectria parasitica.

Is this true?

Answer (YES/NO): YES